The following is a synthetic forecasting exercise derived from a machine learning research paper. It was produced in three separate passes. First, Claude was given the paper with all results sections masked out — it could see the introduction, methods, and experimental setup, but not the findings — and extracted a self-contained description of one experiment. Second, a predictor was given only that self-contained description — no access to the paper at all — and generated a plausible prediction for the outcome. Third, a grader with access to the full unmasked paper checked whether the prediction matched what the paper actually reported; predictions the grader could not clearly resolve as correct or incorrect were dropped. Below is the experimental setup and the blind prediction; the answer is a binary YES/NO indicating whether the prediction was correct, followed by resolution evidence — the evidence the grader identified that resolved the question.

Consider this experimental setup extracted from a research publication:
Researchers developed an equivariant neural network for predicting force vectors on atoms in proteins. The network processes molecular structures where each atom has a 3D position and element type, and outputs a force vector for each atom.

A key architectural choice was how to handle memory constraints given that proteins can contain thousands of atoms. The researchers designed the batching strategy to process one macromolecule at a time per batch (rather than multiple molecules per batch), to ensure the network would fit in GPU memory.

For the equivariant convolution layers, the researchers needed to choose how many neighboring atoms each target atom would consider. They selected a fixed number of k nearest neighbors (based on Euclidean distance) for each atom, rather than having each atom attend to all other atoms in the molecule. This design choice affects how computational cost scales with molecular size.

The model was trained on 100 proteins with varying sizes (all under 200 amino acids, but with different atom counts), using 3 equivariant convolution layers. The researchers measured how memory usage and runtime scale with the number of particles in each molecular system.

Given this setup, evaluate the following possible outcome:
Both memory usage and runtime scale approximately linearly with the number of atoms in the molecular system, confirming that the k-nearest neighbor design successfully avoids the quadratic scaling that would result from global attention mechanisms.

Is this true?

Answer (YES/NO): YES